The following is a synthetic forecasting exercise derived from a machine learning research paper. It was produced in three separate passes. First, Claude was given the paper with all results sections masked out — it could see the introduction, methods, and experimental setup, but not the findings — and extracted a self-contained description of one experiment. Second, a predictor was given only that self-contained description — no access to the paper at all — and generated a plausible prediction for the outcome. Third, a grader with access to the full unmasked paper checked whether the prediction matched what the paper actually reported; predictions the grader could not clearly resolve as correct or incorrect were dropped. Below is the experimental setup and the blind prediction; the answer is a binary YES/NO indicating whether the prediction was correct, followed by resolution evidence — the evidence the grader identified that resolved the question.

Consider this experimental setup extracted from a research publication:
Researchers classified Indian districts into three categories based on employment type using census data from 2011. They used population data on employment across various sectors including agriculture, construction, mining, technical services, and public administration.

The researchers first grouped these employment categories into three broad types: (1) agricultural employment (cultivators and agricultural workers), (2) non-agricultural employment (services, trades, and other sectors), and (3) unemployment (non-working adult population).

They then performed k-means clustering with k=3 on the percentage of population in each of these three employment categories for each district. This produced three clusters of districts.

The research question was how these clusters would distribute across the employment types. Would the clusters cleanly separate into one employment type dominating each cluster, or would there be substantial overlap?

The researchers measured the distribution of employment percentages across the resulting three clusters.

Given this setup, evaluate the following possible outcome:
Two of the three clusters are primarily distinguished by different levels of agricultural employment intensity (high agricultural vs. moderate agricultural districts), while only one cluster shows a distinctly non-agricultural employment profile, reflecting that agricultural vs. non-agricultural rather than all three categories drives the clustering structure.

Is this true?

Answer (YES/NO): NO